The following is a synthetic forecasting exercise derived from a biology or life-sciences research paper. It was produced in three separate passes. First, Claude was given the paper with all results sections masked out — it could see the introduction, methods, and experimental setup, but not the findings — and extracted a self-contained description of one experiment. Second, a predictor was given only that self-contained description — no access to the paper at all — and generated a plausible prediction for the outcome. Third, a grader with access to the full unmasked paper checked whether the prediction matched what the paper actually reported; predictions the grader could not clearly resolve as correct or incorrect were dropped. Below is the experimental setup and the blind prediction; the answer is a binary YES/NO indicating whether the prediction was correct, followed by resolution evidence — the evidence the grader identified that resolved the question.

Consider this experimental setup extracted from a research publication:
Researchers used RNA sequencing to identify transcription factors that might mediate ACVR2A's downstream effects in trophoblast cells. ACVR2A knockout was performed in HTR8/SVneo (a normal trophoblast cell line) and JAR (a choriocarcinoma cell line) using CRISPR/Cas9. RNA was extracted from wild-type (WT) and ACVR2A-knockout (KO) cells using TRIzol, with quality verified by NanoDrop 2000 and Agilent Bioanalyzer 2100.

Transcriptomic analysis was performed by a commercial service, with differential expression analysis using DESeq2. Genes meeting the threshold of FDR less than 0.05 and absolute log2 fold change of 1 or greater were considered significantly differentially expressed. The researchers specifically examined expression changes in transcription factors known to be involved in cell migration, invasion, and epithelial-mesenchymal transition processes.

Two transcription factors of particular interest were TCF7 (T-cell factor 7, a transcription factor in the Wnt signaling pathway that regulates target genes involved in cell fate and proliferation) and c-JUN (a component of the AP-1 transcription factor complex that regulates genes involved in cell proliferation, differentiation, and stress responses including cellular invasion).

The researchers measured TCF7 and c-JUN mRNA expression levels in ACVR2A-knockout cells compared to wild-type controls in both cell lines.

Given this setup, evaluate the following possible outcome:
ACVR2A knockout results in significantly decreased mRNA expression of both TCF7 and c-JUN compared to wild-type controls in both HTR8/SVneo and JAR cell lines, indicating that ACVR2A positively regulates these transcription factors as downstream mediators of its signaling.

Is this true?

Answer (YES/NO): YES